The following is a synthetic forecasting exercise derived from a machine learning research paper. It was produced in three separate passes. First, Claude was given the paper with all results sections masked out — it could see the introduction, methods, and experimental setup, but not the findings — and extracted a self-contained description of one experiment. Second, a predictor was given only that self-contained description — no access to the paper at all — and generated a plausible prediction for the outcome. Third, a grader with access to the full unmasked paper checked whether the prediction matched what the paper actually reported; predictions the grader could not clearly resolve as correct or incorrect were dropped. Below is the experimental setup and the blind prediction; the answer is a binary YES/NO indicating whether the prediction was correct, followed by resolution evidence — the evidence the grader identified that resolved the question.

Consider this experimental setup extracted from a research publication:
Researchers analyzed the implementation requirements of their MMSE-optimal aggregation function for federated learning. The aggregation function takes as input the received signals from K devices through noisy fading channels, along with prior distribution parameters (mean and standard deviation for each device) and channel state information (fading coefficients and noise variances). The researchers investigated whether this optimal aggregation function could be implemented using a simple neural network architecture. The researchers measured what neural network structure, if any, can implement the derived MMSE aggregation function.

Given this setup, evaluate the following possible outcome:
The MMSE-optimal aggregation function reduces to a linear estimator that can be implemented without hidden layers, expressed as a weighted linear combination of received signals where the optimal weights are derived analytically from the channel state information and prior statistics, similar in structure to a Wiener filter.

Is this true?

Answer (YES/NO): NO